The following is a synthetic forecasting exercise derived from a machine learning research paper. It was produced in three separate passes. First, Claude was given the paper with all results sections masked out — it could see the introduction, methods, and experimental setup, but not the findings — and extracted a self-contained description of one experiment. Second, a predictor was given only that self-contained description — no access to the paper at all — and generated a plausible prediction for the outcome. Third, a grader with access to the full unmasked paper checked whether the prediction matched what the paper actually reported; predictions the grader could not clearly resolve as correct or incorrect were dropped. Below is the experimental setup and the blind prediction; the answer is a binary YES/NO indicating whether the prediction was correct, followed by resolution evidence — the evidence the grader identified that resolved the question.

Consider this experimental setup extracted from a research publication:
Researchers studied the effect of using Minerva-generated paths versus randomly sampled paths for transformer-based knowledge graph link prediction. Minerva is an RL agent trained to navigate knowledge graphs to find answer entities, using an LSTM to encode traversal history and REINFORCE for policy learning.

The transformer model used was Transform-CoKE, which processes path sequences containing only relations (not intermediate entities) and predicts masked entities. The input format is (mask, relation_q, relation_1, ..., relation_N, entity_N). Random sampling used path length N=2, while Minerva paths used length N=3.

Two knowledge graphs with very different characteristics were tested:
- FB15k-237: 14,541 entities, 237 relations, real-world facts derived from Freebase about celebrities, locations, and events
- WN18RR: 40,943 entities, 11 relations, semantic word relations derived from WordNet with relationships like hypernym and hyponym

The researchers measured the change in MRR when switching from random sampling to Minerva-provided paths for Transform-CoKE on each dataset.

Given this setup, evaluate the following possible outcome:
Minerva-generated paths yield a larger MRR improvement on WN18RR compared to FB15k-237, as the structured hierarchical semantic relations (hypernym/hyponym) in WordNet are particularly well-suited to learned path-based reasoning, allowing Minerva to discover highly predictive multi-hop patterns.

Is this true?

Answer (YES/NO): YES